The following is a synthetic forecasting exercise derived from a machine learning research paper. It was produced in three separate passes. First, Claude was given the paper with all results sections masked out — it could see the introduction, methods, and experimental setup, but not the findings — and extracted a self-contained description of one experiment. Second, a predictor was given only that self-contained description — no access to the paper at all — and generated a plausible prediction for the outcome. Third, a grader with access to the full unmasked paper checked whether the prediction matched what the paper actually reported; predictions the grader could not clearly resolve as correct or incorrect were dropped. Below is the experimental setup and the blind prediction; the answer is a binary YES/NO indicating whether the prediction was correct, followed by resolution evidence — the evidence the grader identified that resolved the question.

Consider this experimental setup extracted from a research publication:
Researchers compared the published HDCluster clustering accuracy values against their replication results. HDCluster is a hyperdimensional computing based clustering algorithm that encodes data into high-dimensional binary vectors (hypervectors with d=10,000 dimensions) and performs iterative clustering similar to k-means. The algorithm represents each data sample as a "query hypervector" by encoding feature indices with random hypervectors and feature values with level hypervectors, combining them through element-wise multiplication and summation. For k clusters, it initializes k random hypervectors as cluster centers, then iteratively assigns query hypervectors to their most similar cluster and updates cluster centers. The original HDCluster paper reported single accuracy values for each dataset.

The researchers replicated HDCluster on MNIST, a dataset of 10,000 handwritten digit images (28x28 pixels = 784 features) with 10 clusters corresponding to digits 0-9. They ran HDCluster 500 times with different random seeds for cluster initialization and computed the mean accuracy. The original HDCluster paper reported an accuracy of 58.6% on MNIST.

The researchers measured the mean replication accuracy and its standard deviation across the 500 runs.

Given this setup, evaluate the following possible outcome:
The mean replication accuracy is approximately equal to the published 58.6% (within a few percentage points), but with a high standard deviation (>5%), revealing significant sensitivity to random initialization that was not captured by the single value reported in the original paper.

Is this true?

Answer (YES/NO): NO